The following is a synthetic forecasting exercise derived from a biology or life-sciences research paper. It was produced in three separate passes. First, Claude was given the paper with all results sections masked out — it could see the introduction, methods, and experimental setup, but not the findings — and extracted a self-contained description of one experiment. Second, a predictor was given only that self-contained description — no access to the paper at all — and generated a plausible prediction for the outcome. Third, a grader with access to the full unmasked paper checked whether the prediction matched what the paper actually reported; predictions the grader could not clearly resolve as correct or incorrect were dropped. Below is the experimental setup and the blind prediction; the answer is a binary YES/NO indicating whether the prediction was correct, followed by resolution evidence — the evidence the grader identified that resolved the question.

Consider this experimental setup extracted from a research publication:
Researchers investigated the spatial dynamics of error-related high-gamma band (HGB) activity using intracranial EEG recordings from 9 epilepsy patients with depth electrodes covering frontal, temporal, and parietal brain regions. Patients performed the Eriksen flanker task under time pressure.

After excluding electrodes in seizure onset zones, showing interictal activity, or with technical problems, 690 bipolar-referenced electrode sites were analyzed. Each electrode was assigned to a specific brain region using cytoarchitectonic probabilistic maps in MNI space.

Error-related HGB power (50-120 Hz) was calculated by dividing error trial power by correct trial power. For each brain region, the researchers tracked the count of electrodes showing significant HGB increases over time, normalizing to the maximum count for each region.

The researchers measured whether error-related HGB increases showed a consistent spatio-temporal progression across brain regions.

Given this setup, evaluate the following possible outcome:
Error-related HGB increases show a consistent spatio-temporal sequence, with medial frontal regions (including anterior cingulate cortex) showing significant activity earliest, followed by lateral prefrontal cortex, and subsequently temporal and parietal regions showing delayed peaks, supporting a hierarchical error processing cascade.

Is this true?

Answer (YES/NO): NO